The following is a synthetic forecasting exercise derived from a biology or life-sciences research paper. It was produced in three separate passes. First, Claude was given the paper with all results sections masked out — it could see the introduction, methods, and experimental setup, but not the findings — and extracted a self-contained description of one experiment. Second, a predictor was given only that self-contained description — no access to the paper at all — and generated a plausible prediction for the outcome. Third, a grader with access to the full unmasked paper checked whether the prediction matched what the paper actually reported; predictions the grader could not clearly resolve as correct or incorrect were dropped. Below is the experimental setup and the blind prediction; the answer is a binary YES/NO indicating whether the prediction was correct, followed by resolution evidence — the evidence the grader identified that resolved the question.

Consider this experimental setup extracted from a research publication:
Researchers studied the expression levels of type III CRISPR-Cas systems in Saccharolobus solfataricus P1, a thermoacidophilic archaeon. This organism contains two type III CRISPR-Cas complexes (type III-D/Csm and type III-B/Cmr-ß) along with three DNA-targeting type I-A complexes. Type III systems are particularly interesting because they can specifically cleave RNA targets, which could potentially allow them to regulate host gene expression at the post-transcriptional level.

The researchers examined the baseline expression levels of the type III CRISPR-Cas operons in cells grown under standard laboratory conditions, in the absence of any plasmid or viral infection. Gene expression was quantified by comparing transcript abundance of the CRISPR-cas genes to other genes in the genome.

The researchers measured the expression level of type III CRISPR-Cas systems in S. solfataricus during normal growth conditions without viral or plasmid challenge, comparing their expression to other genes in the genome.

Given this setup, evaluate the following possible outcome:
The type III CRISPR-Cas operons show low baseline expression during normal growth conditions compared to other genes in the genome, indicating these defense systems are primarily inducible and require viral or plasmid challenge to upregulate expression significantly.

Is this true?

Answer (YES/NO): NO